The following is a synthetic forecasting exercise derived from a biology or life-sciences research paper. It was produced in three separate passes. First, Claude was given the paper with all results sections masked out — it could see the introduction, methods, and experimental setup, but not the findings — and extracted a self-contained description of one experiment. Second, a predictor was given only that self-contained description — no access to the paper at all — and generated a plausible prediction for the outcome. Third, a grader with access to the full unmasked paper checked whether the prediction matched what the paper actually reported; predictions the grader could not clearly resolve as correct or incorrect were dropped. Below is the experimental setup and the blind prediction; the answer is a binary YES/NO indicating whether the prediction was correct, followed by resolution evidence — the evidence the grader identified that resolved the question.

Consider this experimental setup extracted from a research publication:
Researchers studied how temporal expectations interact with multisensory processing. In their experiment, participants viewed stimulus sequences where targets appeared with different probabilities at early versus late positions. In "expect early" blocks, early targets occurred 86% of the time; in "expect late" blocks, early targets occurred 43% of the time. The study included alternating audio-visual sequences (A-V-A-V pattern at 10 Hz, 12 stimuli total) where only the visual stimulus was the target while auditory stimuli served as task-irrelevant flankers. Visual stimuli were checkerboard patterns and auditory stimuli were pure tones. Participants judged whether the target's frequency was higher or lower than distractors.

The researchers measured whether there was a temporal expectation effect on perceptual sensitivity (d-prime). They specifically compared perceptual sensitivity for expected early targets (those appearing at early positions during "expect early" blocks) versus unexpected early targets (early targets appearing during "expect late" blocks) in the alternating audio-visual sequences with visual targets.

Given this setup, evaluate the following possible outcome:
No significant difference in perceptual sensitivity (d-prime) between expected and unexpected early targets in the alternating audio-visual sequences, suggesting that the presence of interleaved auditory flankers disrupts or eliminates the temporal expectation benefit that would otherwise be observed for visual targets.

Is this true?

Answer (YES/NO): YES